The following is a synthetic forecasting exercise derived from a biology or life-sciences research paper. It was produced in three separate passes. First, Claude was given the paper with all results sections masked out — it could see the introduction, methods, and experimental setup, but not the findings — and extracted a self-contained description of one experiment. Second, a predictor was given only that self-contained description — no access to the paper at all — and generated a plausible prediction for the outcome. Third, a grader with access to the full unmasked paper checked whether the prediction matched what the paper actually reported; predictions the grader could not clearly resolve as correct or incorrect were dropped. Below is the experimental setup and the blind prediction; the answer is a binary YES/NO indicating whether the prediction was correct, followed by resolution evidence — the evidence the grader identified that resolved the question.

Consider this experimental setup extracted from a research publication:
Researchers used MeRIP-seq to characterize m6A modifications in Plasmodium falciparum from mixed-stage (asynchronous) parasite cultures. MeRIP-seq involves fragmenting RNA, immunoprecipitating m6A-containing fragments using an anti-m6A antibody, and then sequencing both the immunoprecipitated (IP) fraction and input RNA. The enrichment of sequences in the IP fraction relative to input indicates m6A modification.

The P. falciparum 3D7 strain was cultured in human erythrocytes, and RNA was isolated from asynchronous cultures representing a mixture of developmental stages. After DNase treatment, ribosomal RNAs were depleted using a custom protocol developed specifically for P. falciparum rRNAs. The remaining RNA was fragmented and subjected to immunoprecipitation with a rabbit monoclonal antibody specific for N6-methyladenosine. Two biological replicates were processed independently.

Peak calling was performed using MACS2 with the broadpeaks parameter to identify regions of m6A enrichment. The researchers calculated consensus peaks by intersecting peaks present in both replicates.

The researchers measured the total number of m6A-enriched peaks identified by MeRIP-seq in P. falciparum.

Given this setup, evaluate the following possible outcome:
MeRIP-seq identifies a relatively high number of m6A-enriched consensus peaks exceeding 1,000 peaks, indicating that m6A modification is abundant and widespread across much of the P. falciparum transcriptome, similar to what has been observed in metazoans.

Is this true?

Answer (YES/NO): YES